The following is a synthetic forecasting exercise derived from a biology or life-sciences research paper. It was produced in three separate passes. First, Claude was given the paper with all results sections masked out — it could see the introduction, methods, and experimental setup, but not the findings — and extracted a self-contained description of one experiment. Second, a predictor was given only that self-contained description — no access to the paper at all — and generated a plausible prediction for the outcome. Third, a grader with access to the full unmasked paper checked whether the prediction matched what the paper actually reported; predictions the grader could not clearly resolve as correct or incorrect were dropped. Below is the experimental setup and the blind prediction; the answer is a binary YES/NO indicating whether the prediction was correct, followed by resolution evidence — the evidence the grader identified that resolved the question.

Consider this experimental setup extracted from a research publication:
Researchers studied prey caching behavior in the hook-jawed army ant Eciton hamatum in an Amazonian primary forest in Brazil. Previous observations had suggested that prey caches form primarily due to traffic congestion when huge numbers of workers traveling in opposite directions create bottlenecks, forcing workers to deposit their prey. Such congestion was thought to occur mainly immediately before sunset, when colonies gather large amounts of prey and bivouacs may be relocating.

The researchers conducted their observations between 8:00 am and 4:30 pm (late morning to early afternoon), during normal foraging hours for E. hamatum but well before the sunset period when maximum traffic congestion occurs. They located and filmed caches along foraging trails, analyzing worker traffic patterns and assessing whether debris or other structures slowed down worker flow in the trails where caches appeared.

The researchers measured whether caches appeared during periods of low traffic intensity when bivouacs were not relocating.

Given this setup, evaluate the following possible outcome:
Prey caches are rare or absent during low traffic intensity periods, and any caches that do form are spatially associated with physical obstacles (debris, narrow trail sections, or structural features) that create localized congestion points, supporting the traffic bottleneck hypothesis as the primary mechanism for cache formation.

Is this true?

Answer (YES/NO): NO